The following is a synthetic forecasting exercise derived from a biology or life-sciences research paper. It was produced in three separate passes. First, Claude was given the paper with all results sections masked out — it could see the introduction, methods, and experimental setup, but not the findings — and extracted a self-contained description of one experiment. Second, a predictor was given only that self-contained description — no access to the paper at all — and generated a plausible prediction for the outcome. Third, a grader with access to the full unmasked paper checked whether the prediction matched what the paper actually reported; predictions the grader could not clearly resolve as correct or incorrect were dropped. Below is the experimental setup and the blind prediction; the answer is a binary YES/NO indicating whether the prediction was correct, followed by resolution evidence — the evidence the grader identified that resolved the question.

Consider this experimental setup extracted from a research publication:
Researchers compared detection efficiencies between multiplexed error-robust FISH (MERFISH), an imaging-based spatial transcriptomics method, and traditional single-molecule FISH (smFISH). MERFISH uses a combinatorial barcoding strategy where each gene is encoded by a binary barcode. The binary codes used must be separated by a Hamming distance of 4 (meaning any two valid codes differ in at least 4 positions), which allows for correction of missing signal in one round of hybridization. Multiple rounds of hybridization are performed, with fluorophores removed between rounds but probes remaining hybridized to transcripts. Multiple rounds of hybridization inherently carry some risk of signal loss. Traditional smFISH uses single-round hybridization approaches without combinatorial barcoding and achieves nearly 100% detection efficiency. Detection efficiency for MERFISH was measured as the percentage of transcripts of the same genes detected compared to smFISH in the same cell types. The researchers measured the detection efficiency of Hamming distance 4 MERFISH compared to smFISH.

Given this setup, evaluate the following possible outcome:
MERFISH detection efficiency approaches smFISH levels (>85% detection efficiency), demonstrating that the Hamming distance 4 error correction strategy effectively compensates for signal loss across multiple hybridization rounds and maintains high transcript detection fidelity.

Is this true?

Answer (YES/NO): YES